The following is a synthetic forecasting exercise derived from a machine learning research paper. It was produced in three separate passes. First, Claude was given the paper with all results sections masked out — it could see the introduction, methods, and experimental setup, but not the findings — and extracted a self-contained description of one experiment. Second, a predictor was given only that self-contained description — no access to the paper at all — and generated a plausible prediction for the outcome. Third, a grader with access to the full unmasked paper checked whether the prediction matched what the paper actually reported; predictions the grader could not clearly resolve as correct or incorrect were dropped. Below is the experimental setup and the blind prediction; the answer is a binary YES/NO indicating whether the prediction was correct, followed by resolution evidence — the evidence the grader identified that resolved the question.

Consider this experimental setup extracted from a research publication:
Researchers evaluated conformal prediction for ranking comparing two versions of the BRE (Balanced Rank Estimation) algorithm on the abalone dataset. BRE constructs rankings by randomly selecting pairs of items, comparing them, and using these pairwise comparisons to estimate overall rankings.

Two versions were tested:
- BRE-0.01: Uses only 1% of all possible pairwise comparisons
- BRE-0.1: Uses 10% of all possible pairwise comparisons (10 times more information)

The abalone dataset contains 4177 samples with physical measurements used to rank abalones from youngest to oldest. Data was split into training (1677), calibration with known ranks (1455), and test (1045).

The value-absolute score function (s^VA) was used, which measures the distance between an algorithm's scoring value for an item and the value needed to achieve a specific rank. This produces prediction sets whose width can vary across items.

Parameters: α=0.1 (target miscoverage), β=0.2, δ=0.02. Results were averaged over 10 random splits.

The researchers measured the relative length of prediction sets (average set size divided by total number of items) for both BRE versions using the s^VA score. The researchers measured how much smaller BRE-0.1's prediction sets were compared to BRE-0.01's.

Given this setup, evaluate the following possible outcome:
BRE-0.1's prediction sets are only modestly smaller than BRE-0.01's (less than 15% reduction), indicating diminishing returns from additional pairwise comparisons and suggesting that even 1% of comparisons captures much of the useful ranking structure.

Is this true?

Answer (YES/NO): NO